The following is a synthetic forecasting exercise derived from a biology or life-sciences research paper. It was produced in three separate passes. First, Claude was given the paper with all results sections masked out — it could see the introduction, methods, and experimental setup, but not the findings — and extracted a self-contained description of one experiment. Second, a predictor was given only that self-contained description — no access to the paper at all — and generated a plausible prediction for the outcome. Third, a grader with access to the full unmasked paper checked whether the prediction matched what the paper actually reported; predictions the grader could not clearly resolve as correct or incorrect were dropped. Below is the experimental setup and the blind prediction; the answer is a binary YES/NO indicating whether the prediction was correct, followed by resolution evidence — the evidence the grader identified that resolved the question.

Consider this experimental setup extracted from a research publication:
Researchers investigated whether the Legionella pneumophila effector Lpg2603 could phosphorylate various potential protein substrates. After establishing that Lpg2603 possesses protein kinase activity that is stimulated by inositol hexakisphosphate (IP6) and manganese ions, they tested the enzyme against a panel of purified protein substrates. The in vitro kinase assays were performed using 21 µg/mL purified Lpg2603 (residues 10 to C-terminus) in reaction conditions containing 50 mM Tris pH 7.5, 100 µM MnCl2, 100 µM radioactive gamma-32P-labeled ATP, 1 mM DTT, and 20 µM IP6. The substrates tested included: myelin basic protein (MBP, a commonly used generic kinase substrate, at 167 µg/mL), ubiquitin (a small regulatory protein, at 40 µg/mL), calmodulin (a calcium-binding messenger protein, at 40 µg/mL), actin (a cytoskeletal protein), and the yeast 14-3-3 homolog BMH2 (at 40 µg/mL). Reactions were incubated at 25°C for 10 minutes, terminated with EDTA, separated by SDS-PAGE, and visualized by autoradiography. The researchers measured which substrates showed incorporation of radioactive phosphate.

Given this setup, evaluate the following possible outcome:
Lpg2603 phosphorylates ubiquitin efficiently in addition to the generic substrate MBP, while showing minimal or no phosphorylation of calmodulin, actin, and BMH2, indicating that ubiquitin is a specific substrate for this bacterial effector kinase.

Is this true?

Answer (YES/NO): NO